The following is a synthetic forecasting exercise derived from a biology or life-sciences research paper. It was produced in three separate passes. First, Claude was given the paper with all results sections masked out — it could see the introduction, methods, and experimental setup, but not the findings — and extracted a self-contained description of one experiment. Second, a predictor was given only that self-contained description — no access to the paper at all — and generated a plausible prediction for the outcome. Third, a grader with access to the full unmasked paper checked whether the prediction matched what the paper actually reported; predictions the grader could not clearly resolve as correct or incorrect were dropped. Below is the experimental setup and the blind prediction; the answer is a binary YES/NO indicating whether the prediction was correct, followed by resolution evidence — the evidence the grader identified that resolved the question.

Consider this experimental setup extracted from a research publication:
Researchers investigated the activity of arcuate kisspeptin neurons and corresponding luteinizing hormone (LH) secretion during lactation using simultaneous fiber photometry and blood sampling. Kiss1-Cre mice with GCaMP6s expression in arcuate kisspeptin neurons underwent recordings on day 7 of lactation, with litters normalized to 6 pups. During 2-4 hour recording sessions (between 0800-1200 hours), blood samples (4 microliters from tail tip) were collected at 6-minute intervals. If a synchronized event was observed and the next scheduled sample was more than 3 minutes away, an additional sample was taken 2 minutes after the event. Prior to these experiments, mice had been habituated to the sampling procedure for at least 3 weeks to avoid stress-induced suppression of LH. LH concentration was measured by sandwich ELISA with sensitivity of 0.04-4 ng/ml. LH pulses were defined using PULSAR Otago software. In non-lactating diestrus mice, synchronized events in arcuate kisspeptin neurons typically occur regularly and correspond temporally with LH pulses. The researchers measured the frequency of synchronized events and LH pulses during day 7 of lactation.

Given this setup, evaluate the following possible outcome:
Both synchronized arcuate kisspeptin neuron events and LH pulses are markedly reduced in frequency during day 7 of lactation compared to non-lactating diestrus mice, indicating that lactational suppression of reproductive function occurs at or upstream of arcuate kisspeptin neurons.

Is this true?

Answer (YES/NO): YES